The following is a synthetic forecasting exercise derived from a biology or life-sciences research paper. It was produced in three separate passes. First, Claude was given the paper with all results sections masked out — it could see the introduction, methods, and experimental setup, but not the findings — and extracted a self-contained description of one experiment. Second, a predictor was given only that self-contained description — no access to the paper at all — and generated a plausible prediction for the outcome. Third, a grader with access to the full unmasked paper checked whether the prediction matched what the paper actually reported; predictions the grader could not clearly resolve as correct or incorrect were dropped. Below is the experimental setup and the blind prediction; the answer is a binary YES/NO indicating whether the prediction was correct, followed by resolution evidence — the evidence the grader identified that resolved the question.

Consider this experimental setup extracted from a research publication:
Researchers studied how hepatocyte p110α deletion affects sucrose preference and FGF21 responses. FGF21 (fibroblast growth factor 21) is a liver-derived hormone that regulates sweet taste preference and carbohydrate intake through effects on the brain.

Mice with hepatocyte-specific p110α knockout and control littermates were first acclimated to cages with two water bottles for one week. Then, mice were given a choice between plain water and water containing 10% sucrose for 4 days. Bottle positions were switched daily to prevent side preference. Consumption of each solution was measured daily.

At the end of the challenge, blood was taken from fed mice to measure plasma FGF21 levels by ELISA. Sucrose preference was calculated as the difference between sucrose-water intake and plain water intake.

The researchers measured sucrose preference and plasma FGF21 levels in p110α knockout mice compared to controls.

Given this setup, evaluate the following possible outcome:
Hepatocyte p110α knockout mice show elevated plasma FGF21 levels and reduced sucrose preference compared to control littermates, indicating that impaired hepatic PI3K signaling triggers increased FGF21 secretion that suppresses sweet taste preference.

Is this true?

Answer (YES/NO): NO